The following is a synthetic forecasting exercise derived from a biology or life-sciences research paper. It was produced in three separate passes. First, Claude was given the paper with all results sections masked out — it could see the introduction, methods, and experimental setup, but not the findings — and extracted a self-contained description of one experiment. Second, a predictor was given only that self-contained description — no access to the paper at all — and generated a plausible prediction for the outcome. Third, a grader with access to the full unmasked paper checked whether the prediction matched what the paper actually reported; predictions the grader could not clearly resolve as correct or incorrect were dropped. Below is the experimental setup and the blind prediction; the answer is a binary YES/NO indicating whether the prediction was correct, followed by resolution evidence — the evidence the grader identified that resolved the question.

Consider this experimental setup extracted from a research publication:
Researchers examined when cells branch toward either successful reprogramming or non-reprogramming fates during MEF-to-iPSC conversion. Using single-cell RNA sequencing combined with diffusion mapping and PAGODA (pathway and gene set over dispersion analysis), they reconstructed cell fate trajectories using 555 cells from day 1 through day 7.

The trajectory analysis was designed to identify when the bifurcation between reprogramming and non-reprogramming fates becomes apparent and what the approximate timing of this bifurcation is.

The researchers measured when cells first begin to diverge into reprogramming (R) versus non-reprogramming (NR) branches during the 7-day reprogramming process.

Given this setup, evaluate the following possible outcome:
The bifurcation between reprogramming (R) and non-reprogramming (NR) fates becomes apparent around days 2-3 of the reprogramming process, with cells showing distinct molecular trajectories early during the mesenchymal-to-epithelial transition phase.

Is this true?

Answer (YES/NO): YES